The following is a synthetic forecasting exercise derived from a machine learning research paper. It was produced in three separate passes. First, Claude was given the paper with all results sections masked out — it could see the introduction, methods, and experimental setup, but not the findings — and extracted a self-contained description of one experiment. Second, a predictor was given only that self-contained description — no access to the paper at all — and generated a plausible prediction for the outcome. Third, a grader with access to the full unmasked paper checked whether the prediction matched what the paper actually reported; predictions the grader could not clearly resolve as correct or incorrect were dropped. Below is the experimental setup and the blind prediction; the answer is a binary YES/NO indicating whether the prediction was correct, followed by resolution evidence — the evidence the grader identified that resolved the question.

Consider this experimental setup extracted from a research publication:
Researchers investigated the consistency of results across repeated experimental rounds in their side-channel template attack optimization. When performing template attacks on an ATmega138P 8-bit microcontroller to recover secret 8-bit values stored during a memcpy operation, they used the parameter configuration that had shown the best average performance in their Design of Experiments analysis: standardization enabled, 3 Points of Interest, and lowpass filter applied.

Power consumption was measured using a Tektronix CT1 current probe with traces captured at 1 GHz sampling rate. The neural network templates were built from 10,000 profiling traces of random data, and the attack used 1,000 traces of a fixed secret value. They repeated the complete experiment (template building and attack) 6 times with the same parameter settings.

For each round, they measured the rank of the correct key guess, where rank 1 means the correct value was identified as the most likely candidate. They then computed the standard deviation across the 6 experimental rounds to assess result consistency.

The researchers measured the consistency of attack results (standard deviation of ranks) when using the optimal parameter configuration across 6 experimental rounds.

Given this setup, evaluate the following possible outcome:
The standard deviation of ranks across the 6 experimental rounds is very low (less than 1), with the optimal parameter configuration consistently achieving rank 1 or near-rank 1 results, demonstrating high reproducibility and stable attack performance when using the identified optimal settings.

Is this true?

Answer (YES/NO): NO